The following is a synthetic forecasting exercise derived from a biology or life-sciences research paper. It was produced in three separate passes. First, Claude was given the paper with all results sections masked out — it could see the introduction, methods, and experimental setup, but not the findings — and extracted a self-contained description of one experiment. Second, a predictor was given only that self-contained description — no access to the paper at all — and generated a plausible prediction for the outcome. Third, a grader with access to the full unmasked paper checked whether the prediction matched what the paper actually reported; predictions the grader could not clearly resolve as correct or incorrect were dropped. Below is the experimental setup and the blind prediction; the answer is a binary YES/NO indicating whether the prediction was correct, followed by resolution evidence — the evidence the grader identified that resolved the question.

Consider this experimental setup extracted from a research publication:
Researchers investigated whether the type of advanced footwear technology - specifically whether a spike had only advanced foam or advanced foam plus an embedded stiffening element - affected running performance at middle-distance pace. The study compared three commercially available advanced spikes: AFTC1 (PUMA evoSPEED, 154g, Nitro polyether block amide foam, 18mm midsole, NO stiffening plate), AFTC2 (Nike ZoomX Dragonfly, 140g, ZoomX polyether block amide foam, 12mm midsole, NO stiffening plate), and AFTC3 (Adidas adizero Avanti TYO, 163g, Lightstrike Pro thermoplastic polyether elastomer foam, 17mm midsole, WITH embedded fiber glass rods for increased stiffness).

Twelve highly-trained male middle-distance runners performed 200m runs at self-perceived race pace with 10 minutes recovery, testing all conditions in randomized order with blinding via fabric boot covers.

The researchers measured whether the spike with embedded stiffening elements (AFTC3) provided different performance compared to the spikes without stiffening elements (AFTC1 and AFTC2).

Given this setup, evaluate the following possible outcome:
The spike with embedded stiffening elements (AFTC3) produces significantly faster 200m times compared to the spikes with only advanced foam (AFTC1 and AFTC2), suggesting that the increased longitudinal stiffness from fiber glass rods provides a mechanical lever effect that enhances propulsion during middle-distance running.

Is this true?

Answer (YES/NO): NO